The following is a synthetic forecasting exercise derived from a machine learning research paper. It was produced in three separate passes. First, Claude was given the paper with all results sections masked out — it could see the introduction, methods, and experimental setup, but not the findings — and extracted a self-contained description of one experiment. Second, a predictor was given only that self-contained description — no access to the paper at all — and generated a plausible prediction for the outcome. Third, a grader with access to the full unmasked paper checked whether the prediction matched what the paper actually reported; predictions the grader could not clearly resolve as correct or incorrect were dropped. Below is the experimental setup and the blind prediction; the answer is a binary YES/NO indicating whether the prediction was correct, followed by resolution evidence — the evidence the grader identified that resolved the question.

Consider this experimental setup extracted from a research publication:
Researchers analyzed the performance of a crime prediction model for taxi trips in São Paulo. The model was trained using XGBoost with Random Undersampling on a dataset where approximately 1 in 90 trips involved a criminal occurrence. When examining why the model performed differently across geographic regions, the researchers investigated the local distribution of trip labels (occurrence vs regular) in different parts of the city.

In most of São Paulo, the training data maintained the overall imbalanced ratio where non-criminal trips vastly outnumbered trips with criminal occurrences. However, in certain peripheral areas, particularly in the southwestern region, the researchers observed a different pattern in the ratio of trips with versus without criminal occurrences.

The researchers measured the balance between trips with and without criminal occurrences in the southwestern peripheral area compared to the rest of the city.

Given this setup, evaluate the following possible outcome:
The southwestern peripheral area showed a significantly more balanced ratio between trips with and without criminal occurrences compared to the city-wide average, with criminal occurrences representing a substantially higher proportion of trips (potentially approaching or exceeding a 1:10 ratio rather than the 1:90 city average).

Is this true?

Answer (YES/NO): YES